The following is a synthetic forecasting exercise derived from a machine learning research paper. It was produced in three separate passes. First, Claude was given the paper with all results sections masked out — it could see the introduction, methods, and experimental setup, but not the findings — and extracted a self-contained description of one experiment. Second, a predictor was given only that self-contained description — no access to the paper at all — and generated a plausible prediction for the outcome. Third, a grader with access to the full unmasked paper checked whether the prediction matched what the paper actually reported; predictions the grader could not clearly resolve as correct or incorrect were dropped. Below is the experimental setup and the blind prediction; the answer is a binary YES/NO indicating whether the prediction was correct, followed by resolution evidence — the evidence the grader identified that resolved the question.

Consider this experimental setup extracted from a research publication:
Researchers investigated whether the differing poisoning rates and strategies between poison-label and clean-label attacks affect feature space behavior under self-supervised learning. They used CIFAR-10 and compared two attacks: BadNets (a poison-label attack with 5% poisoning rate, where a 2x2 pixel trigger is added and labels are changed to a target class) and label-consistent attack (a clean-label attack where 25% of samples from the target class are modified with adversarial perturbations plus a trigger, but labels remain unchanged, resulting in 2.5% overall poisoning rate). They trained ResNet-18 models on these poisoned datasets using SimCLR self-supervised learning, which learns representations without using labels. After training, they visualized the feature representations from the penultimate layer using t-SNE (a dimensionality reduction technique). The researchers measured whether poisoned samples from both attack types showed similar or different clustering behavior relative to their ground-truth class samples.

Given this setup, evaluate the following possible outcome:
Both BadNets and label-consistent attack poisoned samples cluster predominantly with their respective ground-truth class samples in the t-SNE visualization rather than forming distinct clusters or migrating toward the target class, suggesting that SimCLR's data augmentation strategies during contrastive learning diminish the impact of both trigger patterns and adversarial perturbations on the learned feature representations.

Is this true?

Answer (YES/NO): YES